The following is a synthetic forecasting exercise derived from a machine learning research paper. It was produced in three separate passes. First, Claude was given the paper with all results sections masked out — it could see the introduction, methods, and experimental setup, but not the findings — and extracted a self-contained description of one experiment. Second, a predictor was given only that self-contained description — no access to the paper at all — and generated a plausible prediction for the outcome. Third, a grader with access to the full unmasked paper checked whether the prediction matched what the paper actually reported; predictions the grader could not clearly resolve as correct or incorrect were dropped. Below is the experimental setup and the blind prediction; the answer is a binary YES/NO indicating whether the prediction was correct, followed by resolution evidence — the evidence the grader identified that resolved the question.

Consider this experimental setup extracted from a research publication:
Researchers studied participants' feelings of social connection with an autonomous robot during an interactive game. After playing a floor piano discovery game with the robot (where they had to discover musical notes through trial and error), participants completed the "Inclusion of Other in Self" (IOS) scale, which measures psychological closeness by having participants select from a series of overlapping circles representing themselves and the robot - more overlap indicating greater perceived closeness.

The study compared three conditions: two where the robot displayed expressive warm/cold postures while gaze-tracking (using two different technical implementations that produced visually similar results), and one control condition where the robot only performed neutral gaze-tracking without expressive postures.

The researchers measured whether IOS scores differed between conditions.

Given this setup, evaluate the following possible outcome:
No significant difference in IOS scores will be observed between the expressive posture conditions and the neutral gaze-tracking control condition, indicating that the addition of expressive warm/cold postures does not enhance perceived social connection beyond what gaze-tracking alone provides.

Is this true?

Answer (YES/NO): NO